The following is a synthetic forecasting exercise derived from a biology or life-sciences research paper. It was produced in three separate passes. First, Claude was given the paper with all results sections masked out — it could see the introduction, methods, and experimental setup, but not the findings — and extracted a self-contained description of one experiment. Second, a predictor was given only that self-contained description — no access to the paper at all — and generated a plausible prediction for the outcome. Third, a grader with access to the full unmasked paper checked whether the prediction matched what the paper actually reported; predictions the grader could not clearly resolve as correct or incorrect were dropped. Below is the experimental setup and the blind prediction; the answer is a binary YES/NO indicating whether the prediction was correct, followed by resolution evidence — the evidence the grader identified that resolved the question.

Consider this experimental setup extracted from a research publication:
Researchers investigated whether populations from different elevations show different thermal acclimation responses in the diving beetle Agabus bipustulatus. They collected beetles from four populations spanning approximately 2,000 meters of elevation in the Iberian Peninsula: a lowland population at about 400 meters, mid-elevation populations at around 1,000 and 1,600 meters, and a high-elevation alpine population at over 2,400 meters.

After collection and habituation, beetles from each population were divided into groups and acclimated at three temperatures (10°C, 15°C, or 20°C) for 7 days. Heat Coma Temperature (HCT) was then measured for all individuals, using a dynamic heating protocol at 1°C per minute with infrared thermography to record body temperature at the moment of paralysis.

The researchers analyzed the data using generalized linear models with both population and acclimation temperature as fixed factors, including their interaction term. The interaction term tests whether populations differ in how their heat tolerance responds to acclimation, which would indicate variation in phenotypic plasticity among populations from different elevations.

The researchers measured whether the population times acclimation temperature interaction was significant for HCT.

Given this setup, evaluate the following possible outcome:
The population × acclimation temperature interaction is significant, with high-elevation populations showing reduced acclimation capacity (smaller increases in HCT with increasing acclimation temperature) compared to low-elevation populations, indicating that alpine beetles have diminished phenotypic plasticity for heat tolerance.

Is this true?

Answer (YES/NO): NO